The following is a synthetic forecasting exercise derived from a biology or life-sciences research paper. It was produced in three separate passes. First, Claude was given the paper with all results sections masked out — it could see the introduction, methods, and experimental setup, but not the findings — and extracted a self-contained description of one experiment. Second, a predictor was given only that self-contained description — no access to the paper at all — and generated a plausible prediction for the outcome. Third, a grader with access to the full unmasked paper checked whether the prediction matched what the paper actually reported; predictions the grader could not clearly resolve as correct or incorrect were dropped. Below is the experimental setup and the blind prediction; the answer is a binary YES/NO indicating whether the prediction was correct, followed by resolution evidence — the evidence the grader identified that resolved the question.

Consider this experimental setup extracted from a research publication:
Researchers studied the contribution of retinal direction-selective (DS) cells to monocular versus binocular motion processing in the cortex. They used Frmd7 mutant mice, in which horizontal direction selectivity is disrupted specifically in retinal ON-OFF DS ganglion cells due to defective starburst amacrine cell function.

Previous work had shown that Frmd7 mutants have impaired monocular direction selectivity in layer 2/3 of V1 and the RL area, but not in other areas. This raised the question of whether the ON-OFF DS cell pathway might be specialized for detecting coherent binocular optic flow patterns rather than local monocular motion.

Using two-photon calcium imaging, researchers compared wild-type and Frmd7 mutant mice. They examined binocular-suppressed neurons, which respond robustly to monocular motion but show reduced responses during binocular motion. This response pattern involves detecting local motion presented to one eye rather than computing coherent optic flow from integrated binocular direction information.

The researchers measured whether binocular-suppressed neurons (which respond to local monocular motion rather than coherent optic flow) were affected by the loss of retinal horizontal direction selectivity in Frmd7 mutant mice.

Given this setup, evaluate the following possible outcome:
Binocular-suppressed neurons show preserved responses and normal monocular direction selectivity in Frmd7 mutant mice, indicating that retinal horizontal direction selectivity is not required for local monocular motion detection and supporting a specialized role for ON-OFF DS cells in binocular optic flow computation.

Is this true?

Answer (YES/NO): YES